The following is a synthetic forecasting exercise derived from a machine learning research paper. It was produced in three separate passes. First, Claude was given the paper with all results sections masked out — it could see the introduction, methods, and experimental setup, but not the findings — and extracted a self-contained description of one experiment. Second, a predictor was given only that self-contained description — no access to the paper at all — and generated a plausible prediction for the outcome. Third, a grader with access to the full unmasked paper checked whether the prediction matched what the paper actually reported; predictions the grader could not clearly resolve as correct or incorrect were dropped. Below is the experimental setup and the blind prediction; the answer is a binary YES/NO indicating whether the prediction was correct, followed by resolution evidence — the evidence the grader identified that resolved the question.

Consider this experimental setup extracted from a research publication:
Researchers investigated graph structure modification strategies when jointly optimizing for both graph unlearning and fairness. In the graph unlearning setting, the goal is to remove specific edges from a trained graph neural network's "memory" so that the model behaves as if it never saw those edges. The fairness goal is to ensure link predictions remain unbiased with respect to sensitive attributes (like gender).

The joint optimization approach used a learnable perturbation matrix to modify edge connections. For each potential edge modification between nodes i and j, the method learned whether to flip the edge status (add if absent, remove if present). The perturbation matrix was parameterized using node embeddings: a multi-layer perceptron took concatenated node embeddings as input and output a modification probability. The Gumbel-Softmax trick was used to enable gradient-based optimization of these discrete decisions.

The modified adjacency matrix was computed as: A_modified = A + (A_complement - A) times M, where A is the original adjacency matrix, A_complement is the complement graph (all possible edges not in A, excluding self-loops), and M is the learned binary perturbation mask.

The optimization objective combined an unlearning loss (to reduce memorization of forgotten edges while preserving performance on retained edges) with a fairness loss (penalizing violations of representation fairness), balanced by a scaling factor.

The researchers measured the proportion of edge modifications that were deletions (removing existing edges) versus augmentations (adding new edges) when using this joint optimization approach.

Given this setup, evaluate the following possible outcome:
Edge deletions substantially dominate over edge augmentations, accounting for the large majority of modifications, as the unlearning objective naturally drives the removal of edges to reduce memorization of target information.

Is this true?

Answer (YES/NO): YES